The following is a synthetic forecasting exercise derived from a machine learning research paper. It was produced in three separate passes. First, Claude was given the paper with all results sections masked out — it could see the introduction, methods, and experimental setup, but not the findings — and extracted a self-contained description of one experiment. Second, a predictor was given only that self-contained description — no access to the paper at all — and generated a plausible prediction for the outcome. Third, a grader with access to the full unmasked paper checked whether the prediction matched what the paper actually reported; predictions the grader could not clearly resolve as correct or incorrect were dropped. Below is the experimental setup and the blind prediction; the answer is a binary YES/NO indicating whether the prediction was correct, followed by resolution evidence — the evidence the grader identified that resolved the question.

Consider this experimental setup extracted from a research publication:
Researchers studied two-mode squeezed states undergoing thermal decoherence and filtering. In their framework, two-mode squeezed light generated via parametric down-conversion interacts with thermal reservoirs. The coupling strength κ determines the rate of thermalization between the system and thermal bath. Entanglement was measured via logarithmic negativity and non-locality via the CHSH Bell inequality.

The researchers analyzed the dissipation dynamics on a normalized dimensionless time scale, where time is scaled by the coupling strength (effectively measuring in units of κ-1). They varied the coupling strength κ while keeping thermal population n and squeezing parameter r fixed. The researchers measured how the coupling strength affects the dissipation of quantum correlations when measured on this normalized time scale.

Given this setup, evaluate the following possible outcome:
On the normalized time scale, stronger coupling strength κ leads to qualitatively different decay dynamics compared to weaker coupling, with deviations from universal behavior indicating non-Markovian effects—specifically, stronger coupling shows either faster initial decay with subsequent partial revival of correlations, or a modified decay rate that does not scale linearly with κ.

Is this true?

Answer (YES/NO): NO